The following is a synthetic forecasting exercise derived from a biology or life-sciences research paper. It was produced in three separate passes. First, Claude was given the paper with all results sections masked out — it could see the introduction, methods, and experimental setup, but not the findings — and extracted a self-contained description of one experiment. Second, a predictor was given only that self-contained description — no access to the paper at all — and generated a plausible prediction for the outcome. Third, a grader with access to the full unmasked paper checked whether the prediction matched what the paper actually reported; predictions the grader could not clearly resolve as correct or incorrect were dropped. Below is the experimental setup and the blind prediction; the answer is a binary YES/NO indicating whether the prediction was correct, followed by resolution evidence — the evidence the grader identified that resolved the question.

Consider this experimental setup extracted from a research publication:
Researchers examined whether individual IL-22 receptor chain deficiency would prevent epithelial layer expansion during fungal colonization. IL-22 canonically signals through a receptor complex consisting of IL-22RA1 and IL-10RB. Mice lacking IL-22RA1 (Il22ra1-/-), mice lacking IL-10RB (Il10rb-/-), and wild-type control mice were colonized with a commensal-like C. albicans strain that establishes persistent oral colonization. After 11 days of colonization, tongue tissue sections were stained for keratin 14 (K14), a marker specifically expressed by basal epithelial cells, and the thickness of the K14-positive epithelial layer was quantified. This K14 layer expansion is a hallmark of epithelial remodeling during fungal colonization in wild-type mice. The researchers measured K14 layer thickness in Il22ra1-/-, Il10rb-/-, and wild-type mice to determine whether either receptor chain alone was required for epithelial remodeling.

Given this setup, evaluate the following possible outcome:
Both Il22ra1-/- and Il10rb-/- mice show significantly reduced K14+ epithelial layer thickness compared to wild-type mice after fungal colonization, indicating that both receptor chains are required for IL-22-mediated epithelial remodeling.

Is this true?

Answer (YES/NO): NO